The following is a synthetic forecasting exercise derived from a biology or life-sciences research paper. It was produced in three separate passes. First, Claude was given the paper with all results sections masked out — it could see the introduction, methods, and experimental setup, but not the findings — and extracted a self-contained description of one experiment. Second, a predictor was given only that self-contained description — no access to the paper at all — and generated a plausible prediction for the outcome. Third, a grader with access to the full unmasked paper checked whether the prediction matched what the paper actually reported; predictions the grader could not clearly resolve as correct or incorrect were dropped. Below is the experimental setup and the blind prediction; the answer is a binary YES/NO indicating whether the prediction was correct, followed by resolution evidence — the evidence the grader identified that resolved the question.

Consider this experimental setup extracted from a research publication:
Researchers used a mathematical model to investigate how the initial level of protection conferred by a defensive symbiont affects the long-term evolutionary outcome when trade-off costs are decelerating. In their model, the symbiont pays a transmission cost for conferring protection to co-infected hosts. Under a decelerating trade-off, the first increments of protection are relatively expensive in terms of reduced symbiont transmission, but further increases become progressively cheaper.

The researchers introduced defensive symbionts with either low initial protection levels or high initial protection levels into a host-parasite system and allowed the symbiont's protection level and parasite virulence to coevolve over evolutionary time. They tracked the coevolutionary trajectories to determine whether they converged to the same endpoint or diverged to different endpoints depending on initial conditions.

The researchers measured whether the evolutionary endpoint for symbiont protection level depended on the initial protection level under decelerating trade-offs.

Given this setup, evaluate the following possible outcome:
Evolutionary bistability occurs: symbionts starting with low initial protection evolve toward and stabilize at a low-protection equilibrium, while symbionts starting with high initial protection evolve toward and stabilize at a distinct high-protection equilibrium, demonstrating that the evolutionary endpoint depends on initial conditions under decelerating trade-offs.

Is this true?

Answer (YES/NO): YES